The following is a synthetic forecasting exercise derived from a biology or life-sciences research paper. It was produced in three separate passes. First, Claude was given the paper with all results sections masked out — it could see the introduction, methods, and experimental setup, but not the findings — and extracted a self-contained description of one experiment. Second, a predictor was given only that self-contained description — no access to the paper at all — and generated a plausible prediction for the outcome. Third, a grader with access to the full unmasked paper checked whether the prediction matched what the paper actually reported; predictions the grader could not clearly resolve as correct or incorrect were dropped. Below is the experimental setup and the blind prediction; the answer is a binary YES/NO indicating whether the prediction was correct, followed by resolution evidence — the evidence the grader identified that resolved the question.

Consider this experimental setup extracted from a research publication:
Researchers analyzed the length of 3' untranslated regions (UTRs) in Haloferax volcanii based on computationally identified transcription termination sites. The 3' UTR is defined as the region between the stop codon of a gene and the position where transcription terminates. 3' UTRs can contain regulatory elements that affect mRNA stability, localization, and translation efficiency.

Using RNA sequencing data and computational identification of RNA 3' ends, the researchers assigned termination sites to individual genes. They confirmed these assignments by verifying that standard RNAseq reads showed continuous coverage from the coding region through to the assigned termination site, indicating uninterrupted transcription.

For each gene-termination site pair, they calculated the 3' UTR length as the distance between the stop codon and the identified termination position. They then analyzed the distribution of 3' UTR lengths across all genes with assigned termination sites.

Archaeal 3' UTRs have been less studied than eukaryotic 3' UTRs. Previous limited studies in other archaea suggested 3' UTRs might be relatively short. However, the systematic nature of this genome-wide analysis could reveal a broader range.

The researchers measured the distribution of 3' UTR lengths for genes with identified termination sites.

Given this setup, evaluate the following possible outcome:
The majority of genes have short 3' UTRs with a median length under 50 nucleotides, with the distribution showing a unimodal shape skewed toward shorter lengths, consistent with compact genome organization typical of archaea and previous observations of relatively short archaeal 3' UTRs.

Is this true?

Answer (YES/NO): NO